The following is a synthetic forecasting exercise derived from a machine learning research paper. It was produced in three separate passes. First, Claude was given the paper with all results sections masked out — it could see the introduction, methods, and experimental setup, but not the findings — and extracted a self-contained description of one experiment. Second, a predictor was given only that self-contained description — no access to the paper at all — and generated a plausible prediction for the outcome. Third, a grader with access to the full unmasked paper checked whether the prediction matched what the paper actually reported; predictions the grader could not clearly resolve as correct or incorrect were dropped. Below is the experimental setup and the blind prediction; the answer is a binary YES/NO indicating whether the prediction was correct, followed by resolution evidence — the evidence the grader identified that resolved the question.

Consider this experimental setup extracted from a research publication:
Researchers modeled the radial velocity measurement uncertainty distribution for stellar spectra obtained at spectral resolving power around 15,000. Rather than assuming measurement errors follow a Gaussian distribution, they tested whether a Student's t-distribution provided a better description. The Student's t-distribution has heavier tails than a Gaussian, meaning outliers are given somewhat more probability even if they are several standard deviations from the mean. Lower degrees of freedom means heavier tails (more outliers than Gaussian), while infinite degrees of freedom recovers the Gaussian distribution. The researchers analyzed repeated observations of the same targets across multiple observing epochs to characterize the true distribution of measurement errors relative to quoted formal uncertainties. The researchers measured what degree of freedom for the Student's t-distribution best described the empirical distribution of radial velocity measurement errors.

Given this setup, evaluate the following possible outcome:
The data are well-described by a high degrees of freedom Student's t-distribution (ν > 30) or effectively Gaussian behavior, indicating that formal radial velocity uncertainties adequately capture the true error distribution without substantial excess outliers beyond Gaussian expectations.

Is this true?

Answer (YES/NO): NO